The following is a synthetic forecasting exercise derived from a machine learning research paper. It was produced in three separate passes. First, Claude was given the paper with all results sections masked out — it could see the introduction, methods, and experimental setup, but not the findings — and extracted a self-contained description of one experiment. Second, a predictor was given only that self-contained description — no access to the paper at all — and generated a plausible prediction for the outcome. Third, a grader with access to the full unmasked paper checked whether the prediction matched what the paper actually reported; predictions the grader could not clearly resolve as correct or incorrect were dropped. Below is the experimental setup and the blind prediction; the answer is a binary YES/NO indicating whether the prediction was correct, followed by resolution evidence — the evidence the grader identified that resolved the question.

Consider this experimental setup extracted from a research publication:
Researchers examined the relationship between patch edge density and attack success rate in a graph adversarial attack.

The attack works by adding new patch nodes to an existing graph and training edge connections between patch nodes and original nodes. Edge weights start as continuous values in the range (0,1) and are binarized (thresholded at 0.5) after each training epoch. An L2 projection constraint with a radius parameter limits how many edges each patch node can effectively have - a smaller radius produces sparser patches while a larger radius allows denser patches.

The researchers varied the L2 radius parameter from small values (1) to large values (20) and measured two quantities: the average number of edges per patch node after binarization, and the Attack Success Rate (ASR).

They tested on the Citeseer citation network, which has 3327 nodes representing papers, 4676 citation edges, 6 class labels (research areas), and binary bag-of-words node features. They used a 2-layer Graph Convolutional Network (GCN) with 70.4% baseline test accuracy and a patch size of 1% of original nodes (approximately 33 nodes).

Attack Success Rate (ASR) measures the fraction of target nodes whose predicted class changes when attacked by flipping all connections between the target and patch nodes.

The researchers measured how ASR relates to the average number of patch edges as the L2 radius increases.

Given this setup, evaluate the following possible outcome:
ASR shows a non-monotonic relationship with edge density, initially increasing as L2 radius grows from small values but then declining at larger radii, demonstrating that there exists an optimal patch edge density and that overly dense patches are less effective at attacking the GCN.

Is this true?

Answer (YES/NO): NO